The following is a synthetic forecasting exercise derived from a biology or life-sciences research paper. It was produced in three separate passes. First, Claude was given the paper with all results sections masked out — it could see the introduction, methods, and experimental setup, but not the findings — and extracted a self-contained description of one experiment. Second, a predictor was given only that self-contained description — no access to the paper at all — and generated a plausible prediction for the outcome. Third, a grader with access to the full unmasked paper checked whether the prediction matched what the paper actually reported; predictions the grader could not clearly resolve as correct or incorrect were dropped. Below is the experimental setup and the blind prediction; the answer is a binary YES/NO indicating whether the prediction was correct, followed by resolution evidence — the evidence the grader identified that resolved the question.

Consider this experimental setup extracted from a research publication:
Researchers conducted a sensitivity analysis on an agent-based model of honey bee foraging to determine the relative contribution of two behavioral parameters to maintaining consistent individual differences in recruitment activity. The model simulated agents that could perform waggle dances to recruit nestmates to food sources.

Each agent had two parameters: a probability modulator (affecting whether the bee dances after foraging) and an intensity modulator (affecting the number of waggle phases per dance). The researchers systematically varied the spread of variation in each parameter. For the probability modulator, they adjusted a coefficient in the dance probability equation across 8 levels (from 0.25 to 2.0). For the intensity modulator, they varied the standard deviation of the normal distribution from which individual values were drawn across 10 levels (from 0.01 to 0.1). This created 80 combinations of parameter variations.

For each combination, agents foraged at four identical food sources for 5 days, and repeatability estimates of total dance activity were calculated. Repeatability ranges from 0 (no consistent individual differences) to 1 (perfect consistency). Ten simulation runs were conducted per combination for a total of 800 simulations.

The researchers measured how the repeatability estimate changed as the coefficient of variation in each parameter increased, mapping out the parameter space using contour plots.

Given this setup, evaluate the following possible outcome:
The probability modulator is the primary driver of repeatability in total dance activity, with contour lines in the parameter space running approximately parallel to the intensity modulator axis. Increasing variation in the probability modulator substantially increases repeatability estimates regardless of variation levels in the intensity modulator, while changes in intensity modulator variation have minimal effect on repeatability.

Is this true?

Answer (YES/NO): NO